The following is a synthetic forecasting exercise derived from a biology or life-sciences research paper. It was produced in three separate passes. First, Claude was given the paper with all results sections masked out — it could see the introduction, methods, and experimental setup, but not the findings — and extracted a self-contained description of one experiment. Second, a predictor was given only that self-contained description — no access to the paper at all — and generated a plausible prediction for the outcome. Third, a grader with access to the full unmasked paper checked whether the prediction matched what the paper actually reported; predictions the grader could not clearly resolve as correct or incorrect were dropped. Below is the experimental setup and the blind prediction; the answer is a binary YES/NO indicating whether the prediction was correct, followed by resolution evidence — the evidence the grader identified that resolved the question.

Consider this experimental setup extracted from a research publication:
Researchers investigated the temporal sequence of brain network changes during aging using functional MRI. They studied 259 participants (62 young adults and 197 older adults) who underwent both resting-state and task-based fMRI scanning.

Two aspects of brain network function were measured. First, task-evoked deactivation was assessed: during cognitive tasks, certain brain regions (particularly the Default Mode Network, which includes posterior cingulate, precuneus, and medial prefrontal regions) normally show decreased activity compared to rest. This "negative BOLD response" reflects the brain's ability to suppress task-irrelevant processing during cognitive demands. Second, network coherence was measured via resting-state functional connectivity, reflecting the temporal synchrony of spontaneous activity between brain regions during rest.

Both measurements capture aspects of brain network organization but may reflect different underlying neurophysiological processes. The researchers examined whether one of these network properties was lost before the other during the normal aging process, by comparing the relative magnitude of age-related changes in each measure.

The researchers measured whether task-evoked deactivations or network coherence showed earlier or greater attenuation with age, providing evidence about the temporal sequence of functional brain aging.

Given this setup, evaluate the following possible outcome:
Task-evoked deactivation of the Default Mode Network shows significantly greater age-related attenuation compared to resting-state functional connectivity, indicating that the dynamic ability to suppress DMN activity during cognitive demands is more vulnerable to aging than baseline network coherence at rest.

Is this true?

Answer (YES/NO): YES